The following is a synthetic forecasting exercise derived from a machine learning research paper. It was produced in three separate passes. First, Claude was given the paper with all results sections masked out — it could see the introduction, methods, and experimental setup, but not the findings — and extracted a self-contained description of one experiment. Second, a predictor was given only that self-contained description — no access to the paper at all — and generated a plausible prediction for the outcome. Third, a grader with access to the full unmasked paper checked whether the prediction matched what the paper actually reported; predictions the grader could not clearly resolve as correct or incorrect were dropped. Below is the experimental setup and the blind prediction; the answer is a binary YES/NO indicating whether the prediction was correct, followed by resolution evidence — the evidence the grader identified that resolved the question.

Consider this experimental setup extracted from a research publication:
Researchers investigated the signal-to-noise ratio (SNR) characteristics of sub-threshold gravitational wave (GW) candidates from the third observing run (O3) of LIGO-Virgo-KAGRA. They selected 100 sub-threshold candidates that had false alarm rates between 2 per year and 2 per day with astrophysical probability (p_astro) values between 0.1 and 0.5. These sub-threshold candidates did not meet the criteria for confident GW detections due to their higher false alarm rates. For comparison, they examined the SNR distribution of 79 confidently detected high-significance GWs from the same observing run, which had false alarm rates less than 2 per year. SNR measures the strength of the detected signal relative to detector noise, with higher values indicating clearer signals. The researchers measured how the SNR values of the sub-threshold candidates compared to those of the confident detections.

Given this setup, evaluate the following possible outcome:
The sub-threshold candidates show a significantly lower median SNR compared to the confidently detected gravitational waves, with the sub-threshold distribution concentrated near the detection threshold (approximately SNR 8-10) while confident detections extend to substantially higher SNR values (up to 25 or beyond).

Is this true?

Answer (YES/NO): NO